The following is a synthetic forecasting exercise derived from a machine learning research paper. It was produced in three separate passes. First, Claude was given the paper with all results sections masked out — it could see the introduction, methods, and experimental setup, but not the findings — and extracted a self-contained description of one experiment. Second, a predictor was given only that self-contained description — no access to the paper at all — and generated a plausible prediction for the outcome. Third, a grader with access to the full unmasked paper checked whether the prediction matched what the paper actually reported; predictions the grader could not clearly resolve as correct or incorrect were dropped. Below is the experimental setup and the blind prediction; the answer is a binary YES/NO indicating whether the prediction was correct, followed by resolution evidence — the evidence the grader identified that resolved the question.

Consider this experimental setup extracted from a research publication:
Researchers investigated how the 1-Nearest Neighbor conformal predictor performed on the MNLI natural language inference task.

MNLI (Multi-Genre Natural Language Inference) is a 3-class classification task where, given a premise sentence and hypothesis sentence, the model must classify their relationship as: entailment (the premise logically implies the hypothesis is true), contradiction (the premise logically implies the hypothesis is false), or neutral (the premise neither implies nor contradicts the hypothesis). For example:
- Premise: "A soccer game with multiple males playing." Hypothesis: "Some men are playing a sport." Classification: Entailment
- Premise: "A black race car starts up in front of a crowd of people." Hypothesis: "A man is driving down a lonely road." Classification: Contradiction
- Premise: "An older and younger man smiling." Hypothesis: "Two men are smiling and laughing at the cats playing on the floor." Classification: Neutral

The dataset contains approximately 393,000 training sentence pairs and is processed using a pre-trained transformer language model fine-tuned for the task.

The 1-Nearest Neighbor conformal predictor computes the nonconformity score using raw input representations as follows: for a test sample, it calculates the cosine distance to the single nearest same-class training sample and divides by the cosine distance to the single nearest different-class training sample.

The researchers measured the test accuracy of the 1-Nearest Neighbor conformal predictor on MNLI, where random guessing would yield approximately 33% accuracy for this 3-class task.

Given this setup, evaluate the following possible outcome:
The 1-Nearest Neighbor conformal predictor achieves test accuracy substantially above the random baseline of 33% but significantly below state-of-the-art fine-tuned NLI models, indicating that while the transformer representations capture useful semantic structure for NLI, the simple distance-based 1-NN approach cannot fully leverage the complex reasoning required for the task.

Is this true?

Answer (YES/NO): NO